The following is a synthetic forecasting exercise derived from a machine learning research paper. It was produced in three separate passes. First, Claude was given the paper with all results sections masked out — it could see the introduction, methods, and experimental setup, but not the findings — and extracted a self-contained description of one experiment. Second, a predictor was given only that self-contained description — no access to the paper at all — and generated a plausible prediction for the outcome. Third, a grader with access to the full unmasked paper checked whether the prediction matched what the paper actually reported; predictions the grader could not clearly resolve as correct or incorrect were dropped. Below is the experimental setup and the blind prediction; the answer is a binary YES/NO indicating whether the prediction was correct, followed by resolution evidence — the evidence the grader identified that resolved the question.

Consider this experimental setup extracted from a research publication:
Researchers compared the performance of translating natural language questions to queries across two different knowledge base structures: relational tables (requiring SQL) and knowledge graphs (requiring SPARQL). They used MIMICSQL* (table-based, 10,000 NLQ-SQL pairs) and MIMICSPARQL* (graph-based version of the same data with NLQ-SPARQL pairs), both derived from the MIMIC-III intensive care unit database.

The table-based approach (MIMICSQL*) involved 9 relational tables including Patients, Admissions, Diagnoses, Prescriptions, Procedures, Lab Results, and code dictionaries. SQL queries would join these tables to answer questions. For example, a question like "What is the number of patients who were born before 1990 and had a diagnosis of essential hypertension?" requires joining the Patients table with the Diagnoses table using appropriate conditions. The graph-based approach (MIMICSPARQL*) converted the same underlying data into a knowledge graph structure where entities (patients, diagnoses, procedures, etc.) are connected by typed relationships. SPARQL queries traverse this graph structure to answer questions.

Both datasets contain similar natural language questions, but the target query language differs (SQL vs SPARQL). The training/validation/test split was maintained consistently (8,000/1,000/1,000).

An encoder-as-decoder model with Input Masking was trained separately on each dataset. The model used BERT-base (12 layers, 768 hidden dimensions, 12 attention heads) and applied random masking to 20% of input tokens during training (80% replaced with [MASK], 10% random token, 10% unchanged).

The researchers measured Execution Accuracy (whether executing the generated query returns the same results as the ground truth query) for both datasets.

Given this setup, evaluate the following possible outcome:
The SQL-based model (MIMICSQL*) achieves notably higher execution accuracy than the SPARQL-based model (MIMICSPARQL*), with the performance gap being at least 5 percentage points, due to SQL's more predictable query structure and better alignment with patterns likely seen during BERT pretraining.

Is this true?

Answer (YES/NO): NO